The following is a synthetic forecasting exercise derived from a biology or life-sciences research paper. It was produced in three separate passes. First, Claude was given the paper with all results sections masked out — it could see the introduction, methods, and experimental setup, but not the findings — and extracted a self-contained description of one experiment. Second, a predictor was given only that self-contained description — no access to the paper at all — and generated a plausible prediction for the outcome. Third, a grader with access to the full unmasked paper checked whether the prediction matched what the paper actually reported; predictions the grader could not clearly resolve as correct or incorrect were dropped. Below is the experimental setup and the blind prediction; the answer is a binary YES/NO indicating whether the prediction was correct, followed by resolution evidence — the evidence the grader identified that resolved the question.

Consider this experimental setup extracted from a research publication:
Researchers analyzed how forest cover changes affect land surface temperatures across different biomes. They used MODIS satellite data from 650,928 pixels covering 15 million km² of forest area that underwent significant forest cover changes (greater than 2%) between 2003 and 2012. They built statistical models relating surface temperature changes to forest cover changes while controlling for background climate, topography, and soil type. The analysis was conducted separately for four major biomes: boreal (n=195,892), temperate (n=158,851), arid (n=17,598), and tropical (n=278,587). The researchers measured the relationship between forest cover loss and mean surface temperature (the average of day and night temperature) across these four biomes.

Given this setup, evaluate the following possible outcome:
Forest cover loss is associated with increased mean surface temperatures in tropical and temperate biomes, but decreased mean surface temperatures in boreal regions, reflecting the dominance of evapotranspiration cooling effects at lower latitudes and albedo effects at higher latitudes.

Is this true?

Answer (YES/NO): YES